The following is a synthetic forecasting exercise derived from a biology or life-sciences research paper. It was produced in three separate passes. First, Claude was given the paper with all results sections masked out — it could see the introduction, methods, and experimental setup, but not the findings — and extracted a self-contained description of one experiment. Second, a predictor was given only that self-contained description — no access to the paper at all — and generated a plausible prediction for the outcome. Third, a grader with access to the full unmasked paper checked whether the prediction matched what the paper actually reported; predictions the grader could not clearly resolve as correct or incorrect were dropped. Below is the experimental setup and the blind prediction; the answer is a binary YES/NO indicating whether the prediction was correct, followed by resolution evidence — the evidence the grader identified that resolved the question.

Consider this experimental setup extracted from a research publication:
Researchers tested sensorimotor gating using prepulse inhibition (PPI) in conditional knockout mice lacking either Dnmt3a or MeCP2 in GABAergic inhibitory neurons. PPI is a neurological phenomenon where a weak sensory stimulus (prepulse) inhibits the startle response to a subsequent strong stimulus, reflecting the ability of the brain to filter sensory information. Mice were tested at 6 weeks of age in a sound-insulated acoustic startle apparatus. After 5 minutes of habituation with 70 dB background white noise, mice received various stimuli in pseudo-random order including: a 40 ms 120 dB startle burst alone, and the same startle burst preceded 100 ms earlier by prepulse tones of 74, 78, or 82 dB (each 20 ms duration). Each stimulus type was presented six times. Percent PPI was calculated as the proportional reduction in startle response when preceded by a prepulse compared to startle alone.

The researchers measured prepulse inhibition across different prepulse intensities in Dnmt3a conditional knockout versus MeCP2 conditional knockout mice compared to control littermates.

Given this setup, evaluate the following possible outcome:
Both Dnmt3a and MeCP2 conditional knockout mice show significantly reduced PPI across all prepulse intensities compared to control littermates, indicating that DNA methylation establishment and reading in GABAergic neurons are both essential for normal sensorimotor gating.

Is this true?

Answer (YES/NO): NO